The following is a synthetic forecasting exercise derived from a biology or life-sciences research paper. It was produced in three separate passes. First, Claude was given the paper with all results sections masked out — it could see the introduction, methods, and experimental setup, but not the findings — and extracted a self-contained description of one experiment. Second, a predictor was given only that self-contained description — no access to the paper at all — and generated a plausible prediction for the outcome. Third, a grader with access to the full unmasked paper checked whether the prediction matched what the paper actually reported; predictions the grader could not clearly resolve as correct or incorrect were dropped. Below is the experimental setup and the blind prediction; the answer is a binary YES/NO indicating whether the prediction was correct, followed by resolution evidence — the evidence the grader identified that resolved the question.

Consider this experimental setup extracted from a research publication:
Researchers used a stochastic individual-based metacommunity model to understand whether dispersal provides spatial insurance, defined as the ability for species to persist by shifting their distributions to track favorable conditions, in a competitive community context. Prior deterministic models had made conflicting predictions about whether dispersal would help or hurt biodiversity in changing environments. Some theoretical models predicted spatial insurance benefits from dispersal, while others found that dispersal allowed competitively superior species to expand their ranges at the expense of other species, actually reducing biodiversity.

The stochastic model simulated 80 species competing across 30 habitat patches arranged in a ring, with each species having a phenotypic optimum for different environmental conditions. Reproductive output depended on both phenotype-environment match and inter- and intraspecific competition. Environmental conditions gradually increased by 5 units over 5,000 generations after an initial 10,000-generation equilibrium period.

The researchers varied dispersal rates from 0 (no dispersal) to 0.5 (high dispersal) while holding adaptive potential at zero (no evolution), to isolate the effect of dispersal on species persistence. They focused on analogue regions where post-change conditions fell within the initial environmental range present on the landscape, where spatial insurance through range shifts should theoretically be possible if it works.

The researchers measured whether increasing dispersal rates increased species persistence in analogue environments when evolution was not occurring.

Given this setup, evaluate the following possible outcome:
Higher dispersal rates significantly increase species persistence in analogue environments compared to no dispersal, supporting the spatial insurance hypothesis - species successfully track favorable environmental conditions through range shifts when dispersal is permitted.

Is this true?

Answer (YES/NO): YES